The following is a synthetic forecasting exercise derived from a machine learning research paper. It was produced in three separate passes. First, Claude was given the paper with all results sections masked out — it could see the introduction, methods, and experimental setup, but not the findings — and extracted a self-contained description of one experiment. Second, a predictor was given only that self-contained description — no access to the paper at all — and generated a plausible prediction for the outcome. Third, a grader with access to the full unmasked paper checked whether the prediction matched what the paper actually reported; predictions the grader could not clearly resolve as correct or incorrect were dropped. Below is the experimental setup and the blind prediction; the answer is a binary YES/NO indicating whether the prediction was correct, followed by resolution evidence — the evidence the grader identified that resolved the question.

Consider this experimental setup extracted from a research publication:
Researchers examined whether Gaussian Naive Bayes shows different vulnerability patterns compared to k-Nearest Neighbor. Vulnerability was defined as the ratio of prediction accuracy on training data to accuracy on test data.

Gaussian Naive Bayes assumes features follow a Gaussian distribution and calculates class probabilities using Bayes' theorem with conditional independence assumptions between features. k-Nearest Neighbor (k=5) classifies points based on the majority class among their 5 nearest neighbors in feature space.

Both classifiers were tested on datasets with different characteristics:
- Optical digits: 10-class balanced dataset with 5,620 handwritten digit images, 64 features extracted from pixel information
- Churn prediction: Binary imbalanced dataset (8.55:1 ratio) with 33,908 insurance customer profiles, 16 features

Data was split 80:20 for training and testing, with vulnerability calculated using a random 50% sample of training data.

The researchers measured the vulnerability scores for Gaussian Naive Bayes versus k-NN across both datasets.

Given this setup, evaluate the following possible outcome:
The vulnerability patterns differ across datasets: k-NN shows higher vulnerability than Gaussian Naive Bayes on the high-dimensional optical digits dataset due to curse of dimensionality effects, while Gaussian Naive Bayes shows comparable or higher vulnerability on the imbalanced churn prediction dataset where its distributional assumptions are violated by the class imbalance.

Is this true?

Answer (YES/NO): NO